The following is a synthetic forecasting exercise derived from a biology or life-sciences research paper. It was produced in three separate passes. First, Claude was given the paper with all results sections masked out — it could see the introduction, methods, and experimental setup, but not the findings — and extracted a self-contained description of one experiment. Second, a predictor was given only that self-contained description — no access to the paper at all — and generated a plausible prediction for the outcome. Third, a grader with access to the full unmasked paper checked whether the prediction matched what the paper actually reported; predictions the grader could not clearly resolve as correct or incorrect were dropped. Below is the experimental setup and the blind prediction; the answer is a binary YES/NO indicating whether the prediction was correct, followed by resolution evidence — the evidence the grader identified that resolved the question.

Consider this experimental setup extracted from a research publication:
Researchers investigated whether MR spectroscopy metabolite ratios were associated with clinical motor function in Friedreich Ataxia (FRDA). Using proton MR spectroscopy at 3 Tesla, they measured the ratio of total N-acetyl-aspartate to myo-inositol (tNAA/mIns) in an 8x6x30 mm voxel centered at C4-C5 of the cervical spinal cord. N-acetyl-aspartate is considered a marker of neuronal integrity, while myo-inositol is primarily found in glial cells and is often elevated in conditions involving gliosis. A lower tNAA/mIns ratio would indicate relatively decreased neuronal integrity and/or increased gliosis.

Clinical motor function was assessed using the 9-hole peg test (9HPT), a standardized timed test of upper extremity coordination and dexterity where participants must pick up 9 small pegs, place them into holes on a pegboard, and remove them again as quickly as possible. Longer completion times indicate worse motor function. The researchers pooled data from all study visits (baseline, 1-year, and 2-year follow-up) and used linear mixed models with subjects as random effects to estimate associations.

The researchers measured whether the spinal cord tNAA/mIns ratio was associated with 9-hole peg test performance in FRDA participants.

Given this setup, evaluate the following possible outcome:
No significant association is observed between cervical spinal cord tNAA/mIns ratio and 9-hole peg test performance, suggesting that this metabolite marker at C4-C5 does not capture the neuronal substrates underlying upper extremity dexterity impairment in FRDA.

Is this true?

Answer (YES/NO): NO